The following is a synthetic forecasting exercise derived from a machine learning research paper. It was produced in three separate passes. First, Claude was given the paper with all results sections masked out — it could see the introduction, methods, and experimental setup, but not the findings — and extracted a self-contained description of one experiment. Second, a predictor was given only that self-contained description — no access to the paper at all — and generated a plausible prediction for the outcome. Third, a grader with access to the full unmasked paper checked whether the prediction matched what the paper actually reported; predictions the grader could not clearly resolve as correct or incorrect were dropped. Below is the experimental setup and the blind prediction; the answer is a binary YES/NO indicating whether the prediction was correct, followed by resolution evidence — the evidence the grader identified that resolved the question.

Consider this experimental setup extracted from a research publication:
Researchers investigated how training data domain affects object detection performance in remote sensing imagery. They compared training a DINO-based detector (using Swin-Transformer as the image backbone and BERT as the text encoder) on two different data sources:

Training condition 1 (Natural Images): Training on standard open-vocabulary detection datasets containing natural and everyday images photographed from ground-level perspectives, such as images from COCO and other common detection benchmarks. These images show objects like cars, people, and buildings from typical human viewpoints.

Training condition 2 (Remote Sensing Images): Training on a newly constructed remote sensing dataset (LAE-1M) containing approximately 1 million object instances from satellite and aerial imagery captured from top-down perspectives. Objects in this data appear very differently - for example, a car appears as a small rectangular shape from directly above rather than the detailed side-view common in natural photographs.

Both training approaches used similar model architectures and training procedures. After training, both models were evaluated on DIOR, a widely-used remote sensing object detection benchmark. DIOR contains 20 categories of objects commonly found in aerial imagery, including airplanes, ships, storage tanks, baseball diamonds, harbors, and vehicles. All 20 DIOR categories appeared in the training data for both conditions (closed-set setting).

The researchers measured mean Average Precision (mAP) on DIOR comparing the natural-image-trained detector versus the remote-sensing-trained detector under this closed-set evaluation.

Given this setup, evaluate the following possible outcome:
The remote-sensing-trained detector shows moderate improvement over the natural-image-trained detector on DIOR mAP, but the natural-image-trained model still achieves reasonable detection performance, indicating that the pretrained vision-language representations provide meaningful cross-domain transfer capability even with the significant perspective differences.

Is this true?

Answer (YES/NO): NO